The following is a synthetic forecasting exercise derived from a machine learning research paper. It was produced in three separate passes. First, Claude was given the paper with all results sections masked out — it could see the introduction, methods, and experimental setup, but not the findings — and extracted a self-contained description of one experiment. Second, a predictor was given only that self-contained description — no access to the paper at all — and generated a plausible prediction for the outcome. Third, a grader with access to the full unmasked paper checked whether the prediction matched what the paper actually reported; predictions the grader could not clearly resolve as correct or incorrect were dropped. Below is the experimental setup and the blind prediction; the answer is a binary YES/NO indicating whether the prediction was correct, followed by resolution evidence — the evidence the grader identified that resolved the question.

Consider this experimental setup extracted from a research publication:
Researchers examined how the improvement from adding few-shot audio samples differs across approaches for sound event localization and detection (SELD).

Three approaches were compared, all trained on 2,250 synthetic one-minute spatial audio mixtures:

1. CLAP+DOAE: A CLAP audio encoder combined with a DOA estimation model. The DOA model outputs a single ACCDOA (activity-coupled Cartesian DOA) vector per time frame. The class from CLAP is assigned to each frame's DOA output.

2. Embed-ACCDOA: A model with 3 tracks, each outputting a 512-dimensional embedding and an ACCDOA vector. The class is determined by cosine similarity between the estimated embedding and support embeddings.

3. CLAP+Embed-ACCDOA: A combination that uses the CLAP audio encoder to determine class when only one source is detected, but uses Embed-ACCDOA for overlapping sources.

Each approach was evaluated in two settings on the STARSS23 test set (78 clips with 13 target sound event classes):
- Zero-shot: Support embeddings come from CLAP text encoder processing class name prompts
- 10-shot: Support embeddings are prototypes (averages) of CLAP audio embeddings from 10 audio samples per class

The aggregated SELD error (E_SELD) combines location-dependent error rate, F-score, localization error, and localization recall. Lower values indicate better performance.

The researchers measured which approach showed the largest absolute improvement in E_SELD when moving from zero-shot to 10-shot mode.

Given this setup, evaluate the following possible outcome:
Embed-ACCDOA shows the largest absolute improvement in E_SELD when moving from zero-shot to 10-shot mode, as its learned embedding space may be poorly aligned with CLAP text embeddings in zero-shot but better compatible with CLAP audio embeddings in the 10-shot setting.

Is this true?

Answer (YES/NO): YES